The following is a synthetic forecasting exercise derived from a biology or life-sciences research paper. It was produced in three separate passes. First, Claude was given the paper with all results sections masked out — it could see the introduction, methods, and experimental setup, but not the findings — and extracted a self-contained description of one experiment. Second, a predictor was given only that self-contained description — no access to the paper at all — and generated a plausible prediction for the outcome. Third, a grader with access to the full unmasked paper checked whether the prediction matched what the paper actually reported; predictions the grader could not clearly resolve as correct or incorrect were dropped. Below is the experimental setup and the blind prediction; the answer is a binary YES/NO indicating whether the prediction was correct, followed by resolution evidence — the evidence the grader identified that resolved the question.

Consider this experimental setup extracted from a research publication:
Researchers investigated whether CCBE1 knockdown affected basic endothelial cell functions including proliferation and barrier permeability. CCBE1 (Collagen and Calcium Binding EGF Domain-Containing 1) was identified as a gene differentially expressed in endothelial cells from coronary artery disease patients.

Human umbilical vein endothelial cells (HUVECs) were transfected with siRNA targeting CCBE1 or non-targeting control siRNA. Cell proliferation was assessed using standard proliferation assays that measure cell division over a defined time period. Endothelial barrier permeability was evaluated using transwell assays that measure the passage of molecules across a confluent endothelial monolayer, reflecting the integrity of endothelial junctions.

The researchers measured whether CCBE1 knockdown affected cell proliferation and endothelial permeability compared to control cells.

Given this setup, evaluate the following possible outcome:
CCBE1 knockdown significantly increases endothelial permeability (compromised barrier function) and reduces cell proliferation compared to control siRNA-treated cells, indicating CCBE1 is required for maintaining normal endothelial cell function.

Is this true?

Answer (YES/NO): NO